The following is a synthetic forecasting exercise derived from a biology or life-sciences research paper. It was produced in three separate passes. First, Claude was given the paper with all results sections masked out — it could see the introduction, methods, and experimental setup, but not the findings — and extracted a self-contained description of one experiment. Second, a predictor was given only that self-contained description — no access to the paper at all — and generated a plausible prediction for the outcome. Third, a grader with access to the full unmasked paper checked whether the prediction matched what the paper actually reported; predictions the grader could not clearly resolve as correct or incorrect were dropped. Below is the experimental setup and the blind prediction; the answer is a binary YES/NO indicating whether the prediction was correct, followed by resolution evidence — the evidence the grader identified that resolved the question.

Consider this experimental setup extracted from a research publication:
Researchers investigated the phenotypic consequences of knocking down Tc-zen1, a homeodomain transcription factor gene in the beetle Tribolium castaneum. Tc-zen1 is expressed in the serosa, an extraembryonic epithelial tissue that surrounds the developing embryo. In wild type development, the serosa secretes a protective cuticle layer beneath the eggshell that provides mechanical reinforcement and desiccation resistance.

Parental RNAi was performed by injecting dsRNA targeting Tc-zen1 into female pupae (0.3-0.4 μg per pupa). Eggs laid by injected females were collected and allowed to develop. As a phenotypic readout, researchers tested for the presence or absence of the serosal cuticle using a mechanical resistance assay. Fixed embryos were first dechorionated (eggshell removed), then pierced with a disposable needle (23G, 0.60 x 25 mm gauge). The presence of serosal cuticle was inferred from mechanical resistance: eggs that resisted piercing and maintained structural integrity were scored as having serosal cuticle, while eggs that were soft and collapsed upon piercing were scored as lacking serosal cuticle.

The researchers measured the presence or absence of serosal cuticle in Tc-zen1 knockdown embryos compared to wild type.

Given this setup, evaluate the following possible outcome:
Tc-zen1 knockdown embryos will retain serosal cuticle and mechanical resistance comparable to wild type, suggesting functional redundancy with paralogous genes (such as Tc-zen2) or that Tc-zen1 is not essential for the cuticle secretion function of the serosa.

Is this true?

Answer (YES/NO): NO